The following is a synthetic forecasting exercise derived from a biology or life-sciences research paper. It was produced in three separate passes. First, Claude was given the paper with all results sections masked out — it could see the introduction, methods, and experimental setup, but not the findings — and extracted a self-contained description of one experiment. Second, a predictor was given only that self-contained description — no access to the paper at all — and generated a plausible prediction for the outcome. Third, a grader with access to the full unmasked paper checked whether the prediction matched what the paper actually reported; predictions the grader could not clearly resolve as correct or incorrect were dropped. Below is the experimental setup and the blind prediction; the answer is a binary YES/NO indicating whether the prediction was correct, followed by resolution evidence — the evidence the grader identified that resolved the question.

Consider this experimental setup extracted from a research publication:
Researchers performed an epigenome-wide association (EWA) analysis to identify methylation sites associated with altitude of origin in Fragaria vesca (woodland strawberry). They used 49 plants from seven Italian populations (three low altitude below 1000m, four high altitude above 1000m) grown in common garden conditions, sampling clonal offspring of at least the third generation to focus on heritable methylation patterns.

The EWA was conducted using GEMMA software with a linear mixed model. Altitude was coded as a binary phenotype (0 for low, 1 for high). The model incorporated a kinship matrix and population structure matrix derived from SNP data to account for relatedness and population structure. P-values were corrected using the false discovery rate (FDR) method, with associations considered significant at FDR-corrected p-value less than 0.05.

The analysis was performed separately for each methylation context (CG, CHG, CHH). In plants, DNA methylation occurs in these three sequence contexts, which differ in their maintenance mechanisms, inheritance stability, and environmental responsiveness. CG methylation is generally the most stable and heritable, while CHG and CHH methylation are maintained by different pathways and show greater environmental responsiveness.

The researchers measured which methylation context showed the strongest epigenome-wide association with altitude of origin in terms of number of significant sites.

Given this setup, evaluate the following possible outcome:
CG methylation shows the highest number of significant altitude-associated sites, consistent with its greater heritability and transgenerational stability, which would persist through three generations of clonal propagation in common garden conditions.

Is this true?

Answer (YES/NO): NO